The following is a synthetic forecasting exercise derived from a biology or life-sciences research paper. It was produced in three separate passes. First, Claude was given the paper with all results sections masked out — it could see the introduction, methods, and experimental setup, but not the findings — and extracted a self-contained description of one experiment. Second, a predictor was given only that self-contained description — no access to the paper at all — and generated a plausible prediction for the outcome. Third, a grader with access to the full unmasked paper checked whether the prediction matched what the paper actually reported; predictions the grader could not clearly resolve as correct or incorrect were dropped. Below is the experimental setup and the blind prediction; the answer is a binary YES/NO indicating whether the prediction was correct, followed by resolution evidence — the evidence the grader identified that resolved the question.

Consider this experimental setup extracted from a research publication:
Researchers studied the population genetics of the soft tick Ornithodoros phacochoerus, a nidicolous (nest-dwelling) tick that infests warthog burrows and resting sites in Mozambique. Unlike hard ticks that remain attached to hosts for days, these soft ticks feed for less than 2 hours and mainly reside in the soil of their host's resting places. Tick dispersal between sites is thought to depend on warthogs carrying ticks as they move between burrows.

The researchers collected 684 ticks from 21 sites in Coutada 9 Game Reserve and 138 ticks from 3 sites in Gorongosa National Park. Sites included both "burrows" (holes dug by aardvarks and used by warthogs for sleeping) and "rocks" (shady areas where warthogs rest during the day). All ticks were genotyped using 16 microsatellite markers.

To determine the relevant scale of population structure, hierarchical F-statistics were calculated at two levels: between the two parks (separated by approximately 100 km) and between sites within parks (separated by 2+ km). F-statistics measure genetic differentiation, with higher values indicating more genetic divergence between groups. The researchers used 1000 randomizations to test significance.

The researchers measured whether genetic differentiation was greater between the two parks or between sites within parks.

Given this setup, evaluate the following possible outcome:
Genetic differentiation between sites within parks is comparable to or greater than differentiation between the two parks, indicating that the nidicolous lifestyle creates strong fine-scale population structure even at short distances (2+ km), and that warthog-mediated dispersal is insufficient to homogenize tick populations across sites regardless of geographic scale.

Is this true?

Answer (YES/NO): NO